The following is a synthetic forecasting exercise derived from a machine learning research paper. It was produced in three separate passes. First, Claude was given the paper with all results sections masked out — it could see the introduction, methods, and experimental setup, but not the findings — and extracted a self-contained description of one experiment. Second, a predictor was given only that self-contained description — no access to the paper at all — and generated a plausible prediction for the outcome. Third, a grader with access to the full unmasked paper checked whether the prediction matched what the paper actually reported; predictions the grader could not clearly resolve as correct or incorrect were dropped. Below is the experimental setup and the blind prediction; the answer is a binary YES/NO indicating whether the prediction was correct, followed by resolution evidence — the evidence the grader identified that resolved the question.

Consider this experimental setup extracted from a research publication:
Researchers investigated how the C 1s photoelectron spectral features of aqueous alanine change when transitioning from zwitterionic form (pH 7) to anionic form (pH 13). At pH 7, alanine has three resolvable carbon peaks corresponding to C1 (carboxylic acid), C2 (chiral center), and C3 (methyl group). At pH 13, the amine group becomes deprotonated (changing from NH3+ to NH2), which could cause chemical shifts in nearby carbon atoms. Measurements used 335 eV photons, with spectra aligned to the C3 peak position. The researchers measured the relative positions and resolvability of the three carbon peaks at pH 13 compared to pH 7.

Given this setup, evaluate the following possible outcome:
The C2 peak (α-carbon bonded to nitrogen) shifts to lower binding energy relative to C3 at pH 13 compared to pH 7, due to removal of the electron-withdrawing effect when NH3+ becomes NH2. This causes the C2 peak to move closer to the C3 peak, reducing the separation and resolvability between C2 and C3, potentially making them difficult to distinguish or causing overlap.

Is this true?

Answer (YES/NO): NO